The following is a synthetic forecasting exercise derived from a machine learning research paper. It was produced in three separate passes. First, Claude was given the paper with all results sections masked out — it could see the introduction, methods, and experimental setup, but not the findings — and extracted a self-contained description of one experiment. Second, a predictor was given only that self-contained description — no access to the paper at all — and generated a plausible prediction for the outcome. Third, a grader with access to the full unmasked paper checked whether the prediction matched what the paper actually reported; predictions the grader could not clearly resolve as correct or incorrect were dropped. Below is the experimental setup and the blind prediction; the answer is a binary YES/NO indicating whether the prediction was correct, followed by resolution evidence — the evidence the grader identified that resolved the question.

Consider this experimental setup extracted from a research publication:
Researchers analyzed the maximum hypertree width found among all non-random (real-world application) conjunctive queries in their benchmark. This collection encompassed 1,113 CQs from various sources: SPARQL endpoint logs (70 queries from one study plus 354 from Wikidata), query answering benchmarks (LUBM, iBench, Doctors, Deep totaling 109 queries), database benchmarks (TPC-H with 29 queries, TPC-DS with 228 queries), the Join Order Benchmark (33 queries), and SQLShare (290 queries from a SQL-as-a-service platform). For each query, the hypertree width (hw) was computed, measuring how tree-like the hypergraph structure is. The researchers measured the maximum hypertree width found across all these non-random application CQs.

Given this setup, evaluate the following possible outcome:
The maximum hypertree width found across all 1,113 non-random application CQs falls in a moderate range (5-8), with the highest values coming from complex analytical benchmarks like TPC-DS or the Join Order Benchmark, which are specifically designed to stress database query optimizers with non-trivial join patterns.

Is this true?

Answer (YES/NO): NO